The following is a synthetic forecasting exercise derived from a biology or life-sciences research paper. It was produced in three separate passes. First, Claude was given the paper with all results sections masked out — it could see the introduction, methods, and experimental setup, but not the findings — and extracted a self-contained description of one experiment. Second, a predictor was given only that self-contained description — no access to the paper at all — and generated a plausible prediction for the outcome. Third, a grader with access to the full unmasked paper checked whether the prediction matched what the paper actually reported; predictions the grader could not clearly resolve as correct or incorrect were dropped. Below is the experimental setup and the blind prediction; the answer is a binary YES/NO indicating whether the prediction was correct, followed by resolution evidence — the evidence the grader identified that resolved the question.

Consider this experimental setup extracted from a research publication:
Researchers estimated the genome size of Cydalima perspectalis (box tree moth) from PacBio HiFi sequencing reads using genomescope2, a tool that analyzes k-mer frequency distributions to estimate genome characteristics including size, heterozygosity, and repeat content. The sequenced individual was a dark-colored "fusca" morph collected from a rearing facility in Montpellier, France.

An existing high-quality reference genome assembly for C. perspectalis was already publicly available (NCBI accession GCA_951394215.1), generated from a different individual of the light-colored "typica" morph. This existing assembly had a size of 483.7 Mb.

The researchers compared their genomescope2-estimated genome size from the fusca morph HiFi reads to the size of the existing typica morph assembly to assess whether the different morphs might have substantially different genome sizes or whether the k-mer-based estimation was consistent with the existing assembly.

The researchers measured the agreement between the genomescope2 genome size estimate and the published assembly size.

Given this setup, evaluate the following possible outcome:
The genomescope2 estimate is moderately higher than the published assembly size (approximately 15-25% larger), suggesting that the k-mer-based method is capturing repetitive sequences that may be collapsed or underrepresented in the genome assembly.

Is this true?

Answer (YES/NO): NO